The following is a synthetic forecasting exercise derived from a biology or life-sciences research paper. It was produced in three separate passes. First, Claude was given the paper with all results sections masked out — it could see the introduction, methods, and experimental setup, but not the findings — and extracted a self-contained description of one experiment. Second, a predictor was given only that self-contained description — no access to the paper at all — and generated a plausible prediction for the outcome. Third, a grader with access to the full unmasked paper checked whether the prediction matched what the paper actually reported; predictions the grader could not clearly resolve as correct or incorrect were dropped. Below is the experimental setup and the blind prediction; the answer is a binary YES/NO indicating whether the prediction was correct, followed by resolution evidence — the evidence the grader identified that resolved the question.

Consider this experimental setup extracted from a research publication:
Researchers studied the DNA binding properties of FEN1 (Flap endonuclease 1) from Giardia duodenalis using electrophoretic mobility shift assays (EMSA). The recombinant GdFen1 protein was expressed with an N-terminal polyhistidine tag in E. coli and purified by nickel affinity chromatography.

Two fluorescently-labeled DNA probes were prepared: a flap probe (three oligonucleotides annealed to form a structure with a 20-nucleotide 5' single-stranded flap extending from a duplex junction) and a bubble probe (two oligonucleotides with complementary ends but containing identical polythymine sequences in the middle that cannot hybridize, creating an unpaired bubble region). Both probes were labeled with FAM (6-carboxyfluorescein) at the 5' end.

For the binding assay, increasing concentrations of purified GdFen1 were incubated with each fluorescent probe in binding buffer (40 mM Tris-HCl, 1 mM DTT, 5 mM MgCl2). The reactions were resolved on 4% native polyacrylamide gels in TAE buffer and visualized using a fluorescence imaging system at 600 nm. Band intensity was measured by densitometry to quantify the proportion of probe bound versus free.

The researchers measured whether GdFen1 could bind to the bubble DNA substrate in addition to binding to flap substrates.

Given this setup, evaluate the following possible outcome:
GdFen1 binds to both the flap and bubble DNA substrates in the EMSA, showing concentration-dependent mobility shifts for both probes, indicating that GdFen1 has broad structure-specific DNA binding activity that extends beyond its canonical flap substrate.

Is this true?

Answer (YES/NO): YES